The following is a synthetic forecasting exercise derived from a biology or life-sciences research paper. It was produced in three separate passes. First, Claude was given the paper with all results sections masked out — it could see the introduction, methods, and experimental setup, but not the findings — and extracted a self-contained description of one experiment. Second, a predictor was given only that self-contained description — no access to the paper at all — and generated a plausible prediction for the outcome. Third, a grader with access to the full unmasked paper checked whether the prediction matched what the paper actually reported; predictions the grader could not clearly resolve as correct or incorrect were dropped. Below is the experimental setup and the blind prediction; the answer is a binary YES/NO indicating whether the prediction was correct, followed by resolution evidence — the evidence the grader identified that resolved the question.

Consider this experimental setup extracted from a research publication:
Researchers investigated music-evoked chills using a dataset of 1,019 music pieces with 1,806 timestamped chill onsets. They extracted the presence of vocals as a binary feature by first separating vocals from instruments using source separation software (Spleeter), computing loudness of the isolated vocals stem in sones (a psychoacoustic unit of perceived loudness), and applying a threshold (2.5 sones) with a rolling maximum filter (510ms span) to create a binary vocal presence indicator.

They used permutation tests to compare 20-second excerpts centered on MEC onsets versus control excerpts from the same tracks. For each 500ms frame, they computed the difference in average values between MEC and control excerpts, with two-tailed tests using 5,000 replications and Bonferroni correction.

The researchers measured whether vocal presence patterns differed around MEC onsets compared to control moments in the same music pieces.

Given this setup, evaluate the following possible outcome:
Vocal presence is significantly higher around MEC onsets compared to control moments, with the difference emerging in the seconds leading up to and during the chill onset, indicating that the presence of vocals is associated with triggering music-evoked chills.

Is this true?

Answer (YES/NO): NO